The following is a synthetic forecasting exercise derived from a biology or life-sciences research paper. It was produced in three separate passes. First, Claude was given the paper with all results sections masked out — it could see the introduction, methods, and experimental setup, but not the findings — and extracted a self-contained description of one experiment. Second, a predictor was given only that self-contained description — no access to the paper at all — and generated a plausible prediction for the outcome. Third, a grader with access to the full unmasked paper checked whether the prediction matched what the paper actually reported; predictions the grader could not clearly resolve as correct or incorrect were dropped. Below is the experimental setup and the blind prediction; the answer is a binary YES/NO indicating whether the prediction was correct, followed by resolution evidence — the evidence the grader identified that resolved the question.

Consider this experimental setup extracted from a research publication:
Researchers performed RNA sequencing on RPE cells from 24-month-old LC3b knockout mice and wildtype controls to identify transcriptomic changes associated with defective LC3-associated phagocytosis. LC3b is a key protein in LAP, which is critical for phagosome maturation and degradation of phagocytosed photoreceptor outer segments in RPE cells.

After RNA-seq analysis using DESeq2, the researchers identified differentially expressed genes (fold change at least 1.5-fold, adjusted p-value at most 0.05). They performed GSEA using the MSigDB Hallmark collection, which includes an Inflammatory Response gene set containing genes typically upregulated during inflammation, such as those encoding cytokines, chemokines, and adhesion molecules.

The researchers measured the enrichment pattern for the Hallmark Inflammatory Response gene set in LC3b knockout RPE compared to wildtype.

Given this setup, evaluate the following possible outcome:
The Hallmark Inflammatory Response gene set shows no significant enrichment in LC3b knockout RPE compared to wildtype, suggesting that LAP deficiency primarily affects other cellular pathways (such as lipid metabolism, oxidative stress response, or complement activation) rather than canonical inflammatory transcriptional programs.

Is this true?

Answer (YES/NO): NO